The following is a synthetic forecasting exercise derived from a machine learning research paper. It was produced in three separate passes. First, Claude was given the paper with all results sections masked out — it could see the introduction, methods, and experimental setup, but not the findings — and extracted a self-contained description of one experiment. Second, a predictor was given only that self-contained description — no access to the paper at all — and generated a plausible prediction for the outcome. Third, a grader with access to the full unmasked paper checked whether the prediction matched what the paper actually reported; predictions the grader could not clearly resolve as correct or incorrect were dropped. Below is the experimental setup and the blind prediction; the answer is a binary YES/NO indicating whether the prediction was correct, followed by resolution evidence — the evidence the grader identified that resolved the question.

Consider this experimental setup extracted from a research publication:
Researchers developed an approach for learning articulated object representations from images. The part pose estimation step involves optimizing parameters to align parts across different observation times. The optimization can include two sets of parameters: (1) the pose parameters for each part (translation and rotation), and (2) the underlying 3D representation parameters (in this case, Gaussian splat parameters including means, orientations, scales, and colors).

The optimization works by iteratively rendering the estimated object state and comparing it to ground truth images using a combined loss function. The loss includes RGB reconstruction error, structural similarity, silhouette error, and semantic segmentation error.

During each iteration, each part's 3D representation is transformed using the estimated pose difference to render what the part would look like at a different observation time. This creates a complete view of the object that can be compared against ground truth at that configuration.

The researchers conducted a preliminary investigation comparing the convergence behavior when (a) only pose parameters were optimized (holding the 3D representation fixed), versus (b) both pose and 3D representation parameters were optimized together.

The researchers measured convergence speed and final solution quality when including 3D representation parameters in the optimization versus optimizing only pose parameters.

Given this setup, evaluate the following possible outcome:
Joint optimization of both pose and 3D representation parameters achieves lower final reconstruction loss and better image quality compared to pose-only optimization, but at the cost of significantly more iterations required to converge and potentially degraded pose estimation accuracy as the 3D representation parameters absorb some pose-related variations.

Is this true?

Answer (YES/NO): NO